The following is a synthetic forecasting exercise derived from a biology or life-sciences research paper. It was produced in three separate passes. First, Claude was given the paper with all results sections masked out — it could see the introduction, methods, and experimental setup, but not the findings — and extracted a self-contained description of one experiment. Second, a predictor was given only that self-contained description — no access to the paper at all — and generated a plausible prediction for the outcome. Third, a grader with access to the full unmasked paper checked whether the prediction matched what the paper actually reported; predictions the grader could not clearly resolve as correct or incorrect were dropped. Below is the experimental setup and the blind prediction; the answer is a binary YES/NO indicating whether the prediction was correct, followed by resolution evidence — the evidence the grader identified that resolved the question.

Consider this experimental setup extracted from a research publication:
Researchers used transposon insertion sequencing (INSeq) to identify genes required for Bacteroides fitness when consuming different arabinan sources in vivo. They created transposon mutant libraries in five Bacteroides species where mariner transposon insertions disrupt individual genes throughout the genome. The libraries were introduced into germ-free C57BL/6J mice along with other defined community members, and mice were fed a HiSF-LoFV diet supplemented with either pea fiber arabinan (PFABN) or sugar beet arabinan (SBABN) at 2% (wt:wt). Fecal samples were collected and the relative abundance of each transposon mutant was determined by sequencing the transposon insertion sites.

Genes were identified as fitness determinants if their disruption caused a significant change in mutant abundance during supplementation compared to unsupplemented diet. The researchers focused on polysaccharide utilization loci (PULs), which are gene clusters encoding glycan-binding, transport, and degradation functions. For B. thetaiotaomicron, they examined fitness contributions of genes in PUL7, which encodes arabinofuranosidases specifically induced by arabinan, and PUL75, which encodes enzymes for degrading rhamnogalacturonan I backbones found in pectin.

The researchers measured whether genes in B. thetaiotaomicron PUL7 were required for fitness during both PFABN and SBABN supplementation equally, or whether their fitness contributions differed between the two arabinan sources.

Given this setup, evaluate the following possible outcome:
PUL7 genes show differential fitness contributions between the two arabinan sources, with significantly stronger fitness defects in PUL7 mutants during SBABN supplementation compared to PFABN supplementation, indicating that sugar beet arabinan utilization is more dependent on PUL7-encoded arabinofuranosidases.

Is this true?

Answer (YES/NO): NO